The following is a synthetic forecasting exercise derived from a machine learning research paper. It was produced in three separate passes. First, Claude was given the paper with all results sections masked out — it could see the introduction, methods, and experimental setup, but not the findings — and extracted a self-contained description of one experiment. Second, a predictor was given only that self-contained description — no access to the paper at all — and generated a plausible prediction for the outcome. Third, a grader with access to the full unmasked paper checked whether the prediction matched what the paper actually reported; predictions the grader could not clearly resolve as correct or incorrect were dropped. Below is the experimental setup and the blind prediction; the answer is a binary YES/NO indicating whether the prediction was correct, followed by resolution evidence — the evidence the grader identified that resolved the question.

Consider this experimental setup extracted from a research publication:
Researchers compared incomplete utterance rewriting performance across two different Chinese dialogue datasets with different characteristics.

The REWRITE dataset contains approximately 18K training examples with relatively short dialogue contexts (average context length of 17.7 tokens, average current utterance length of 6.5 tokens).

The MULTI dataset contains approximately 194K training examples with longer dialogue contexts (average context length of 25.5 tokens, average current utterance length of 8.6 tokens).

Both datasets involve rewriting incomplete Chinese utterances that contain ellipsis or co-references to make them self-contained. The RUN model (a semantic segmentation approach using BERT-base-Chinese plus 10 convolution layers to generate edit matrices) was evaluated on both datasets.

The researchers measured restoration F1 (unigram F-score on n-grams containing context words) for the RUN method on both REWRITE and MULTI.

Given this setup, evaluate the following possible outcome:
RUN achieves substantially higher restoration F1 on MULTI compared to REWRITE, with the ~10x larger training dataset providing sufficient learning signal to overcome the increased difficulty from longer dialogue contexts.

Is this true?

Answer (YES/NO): NO